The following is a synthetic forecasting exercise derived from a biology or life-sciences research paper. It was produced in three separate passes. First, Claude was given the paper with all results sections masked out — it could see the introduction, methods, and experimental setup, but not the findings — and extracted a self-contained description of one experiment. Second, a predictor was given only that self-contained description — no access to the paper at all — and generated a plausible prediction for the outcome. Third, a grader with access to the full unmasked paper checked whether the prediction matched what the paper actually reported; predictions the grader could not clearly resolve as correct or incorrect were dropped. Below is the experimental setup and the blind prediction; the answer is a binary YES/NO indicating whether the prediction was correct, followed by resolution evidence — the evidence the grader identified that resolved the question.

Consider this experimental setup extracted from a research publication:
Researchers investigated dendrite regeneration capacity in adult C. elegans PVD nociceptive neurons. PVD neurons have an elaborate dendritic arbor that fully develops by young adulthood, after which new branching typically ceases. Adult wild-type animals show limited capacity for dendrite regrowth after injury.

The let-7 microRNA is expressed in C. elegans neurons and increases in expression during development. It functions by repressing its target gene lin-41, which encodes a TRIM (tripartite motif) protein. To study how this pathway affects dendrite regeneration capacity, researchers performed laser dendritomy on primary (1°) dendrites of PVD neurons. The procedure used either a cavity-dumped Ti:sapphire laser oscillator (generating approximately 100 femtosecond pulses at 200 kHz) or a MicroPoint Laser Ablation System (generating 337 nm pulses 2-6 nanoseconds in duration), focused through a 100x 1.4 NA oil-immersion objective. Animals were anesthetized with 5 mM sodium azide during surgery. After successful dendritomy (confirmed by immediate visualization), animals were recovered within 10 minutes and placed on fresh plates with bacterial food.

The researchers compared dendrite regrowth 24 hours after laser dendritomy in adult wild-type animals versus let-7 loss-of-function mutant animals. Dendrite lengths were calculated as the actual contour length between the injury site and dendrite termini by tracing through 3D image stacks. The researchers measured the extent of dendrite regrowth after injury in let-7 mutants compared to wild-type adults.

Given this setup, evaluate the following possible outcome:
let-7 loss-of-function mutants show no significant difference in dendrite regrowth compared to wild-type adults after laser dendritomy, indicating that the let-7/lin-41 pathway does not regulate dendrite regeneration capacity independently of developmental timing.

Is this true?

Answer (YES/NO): NO